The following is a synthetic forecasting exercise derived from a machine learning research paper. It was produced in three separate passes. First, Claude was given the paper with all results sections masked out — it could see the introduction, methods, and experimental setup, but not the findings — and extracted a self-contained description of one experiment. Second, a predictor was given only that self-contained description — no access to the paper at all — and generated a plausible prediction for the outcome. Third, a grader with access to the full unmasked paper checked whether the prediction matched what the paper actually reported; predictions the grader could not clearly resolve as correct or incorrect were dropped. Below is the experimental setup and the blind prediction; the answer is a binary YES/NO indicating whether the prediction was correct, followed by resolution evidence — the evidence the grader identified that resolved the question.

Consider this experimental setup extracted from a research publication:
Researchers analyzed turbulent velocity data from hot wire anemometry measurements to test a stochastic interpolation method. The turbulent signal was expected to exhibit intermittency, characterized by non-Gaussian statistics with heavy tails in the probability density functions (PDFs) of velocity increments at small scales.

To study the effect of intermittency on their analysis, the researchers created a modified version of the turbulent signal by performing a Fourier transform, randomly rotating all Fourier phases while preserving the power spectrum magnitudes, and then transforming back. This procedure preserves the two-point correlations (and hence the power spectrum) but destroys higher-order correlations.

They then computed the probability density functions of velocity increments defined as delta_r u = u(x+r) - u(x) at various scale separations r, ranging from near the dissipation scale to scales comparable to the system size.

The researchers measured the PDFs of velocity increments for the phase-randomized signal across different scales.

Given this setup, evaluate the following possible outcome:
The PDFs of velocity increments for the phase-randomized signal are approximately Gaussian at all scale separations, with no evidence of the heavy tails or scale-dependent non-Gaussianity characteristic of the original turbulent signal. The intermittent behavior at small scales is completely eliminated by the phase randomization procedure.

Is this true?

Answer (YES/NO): YES